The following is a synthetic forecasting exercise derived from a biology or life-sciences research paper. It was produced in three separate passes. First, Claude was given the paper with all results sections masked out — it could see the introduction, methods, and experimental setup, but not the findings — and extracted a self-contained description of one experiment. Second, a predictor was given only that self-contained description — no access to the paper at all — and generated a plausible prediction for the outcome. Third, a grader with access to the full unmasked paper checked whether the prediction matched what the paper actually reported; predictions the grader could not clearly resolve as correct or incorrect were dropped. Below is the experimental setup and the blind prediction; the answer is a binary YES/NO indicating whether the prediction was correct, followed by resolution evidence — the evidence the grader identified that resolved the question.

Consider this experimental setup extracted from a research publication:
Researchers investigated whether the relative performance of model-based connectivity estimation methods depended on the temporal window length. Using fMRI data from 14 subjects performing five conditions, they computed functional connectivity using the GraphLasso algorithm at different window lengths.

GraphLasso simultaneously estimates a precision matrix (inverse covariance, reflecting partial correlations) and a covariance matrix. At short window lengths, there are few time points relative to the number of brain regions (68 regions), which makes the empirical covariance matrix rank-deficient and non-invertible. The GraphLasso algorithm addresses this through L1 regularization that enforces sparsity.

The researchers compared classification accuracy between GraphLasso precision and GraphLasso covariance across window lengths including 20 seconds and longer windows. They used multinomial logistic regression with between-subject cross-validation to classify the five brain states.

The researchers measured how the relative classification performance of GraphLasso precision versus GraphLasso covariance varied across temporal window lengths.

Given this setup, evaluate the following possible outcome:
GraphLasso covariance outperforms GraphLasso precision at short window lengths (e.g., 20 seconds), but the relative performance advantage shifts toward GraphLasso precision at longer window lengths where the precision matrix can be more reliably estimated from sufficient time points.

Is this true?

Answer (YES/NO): YES